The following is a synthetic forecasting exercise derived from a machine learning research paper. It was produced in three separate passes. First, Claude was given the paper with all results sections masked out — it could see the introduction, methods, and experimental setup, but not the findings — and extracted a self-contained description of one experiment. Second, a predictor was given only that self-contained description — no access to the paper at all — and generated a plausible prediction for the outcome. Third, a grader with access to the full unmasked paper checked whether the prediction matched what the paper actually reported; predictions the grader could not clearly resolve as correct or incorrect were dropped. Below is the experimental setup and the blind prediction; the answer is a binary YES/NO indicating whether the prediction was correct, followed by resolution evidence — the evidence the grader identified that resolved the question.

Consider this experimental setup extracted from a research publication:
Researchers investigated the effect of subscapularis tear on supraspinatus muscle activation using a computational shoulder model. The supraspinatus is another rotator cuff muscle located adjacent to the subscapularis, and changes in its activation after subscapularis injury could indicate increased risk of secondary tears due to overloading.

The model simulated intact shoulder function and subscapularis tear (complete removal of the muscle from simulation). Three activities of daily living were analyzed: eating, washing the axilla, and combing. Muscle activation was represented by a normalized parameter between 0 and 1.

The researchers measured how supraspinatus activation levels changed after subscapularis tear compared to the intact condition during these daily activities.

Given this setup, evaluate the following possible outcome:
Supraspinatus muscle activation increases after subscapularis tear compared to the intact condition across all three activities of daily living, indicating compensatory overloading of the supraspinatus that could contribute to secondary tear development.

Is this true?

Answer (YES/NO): YES